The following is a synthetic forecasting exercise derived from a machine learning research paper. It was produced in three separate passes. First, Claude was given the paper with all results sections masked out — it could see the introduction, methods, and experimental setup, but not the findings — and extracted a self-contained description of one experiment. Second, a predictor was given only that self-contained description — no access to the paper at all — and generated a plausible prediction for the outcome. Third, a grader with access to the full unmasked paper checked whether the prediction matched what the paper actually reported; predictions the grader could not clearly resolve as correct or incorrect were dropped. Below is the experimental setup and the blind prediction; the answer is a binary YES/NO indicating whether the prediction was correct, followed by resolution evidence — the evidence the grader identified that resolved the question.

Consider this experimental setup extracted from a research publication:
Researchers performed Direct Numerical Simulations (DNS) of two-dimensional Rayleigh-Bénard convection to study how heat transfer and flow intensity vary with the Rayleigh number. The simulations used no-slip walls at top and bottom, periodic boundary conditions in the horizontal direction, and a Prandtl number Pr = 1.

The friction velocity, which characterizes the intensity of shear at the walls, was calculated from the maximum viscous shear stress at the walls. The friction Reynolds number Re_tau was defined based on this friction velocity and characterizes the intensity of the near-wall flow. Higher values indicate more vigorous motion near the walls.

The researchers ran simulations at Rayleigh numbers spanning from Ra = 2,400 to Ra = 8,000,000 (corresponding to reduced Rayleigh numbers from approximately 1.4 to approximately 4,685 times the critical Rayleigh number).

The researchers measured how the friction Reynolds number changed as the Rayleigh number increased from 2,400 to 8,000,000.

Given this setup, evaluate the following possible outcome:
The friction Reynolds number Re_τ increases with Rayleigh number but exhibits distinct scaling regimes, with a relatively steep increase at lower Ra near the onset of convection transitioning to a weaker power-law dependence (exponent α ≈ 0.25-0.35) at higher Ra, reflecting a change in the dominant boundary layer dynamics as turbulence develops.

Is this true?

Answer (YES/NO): NO